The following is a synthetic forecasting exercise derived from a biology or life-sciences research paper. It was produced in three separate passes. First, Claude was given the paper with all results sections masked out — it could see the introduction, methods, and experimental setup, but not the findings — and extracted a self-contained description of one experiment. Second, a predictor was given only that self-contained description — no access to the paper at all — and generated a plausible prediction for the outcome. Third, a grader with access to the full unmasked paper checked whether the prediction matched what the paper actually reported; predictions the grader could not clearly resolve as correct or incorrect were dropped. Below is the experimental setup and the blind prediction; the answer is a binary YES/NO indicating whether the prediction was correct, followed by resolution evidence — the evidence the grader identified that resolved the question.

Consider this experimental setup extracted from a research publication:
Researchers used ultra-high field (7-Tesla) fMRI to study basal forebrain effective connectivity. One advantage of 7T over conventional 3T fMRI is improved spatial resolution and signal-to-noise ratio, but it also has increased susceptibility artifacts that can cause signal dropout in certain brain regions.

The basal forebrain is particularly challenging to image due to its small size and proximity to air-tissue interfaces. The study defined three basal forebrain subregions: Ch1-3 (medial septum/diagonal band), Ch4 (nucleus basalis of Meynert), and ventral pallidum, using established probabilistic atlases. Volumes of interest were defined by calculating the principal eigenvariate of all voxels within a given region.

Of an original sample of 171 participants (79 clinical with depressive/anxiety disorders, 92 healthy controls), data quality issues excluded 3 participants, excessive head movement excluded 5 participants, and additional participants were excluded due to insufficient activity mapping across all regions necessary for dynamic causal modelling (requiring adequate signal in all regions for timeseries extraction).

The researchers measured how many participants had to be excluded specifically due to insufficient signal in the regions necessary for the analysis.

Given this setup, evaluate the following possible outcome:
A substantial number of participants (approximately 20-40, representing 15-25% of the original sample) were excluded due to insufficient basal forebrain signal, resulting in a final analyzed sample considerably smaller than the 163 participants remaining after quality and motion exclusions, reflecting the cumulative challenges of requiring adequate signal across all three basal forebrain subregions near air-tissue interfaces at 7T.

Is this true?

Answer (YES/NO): NO